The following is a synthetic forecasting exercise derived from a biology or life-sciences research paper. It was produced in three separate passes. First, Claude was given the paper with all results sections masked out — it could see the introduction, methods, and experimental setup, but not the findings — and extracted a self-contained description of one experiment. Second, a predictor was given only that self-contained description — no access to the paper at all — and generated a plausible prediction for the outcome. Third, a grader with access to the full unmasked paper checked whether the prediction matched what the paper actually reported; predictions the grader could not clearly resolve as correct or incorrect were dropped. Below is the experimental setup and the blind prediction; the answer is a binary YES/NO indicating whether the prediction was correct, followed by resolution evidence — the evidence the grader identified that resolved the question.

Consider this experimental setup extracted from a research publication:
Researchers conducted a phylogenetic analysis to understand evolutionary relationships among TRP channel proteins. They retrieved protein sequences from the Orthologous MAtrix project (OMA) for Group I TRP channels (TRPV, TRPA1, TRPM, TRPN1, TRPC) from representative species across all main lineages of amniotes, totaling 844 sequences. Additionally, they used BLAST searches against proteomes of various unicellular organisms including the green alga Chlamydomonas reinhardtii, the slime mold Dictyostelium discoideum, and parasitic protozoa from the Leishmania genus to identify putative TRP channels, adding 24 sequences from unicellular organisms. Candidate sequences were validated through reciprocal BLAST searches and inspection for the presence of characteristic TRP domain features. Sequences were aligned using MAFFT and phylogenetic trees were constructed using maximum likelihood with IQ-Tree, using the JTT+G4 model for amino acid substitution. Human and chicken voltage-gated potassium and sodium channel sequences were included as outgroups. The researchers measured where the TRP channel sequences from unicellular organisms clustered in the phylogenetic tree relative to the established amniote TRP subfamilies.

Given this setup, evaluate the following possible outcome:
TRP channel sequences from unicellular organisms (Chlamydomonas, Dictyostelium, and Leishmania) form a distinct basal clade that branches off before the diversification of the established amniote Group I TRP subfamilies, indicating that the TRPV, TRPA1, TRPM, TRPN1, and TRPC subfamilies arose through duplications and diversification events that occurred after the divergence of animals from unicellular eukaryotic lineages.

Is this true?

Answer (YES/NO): NO